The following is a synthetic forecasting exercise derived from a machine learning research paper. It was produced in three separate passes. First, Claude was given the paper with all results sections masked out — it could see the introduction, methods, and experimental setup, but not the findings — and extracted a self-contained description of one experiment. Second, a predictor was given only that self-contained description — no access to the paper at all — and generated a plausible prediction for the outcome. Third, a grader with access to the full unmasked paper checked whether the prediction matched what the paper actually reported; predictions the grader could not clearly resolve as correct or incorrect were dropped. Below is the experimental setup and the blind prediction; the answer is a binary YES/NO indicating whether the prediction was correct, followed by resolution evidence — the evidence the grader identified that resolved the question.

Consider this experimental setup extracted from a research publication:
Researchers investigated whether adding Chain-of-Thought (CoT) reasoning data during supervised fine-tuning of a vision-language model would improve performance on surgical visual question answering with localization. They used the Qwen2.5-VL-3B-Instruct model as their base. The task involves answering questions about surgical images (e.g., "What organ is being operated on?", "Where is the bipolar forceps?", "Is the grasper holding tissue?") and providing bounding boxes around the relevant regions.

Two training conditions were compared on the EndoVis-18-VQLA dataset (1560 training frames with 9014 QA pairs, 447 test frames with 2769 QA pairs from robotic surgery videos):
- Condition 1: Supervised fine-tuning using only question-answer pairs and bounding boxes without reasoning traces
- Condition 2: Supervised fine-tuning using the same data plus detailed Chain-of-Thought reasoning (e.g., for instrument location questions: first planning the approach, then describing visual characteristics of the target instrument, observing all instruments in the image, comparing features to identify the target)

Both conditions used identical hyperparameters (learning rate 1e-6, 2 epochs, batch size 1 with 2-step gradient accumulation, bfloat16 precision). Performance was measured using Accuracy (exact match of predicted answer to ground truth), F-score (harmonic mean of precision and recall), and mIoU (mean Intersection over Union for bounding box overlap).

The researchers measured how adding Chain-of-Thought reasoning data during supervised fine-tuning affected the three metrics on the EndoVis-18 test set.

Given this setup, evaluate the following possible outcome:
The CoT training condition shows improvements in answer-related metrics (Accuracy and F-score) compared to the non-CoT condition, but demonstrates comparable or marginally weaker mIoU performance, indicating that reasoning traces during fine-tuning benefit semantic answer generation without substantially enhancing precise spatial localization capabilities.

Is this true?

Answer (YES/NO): NO